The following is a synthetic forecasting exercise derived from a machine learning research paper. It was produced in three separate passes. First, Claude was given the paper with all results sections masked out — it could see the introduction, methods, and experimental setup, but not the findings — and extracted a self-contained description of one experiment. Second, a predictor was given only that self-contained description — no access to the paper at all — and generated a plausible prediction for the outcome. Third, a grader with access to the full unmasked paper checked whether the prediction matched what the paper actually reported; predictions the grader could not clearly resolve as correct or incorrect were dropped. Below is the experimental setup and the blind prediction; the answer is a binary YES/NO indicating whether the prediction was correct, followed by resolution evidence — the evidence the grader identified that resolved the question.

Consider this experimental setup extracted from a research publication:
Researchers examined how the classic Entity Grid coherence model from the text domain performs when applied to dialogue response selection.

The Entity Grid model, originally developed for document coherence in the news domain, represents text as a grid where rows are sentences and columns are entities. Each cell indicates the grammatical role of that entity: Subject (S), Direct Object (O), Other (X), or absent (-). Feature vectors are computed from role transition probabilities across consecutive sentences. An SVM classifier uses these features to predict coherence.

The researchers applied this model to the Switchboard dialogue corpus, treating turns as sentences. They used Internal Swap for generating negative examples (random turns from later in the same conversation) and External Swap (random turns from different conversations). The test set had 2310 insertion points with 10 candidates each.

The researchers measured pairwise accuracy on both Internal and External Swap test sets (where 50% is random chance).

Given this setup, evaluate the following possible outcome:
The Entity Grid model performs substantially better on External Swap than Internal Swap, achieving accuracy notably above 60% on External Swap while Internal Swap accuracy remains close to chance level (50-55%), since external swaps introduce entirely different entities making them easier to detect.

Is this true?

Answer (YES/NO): NO